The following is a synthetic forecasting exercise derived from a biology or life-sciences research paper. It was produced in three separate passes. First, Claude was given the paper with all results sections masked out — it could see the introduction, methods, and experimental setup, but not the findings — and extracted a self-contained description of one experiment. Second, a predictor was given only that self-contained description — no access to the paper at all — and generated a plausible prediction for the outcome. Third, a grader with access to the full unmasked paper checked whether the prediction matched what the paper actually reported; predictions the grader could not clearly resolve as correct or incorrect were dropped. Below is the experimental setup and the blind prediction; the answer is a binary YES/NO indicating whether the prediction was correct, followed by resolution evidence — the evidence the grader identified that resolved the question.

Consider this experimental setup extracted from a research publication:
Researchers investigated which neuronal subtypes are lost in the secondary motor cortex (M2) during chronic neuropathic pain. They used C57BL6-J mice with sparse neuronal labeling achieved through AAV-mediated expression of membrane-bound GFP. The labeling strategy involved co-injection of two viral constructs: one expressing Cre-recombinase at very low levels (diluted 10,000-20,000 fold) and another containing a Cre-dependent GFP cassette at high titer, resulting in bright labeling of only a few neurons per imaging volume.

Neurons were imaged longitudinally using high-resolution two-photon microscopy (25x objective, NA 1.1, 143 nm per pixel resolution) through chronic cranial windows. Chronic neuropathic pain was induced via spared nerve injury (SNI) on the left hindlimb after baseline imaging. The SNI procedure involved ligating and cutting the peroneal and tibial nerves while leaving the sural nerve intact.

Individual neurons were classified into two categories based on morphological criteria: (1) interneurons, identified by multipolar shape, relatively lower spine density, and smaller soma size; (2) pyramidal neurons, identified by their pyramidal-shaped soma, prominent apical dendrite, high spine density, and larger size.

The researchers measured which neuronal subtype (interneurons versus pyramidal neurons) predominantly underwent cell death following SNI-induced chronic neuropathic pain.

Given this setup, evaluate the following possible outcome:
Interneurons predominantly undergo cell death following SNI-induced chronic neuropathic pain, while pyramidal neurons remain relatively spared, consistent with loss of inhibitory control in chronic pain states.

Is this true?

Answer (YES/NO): YES